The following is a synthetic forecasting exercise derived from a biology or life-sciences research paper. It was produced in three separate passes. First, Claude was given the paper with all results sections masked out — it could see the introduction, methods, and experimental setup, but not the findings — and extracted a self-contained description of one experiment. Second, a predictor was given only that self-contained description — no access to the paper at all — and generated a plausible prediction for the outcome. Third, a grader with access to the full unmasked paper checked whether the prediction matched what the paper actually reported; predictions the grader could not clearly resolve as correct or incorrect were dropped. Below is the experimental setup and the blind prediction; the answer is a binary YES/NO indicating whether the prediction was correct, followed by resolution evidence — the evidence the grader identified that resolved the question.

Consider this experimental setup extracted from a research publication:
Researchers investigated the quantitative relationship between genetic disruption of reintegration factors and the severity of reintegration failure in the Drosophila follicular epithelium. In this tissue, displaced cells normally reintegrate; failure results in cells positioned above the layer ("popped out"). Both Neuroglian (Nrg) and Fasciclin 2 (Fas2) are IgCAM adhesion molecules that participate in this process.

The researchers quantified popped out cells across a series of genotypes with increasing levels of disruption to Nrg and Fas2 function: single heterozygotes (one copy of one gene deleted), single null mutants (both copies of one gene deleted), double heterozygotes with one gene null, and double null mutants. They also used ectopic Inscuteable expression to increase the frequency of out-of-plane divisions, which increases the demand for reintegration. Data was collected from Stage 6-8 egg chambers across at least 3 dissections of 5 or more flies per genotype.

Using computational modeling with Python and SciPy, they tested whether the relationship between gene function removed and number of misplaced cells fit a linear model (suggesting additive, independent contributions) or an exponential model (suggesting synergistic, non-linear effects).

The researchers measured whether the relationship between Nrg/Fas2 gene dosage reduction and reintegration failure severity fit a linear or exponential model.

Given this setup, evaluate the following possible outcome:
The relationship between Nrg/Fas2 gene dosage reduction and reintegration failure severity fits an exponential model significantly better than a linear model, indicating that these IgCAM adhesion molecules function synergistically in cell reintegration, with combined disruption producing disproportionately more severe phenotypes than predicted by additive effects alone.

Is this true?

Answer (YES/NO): YES